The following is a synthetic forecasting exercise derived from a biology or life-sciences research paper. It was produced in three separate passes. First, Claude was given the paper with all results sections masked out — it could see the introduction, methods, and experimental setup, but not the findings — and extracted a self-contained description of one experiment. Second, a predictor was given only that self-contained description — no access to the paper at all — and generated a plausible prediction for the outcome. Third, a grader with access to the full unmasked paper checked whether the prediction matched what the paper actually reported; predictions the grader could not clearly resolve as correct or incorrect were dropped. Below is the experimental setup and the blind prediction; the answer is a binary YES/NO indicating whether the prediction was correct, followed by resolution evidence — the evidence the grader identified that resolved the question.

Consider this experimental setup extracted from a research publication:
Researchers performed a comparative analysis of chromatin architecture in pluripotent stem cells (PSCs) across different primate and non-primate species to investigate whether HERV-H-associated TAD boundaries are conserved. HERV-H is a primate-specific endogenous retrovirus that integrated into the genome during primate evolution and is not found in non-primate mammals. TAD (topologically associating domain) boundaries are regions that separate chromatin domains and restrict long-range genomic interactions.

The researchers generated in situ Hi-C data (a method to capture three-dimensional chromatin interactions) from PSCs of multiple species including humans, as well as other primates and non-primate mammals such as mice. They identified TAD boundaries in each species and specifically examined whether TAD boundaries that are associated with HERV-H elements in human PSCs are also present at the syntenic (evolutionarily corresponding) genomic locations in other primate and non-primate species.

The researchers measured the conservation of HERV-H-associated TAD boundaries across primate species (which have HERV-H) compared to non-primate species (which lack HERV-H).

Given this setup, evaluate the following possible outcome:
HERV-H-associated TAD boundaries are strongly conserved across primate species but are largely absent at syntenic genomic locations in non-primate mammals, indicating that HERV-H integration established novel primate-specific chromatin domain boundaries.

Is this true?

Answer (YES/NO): NO